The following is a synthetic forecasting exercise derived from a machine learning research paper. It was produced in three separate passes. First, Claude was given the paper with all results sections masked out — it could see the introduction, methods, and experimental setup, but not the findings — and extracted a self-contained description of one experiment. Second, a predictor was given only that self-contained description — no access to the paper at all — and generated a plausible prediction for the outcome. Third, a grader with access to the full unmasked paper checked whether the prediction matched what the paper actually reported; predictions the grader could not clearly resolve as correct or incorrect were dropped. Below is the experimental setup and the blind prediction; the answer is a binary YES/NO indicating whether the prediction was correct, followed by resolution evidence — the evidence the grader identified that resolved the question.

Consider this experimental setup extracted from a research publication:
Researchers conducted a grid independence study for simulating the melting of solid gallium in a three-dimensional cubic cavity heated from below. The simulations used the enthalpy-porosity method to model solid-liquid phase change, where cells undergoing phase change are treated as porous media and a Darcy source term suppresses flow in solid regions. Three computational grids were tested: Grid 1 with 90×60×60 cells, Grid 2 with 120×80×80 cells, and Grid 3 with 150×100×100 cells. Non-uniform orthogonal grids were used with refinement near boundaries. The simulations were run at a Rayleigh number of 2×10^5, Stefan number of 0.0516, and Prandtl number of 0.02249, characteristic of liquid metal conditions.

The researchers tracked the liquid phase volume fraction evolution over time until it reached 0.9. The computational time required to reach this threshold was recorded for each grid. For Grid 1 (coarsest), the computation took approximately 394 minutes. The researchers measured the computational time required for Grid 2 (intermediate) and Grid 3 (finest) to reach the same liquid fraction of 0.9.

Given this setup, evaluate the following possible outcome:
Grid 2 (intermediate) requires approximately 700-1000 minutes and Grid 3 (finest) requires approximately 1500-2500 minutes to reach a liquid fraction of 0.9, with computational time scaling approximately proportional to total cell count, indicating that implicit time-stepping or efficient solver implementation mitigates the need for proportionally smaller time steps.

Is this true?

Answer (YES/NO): NO